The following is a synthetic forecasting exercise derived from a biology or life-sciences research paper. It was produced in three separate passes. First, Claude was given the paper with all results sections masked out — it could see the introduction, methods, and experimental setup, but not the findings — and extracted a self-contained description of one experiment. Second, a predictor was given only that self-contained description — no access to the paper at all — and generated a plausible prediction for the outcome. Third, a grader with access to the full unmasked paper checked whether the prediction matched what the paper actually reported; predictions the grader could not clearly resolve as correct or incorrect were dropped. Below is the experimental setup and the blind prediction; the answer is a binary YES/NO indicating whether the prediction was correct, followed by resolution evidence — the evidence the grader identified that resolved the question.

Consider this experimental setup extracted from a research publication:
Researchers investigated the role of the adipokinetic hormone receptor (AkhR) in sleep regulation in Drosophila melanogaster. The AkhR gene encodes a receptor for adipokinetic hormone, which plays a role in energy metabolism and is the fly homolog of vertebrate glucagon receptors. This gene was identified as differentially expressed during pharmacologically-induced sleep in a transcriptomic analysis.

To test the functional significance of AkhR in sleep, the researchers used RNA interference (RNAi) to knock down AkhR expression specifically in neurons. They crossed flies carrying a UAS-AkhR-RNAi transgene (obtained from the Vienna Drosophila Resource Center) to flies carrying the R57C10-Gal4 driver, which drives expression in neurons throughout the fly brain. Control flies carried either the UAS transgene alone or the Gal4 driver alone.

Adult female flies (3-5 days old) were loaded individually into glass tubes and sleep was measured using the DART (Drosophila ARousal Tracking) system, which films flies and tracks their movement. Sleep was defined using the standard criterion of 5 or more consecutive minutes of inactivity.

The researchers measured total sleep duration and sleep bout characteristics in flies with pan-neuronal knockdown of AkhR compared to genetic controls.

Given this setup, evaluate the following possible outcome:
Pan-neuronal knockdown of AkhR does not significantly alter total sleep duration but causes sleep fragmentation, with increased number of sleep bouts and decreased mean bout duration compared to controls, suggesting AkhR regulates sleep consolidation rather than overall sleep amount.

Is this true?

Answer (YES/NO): NO